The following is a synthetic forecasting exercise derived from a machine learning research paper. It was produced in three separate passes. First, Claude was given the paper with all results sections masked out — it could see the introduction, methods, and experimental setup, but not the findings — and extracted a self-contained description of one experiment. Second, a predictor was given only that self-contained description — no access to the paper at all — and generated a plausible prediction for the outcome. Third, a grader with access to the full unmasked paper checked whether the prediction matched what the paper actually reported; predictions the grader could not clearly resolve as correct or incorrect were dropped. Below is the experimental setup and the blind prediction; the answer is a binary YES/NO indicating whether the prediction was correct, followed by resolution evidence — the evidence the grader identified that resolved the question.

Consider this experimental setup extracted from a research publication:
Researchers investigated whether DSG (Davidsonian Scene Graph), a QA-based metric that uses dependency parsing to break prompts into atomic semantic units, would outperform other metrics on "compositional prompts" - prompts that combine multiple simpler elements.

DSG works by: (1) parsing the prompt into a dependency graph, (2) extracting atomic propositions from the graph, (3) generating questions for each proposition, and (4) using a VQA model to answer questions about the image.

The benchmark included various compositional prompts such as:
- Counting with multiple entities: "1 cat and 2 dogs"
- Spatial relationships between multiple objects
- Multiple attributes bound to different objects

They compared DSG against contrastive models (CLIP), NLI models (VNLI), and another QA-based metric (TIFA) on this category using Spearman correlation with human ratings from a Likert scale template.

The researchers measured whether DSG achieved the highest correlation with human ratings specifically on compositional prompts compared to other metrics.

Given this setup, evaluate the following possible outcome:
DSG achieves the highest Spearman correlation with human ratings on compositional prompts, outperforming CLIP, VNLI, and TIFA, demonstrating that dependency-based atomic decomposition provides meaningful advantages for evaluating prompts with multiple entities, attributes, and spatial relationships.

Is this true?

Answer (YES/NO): YES